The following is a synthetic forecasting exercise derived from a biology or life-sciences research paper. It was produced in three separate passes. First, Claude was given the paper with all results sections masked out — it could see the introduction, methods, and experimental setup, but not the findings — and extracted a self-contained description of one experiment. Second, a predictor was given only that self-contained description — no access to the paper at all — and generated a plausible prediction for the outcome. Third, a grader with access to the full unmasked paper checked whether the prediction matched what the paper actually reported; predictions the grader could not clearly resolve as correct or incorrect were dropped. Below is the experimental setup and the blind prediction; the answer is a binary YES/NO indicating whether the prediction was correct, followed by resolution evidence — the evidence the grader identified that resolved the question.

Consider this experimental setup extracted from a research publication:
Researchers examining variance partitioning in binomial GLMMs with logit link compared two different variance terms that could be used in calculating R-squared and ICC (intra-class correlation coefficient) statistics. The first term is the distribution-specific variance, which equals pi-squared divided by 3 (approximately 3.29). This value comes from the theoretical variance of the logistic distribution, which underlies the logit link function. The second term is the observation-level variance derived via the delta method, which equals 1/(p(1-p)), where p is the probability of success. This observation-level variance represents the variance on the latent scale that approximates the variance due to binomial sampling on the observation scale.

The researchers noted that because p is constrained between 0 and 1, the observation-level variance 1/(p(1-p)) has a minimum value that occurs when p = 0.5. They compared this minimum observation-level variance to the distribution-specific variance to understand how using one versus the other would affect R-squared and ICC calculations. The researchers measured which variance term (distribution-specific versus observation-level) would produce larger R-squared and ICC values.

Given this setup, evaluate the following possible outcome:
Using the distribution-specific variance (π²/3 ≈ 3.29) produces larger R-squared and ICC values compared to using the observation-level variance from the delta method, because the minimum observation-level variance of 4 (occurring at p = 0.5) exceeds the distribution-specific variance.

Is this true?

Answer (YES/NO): NO